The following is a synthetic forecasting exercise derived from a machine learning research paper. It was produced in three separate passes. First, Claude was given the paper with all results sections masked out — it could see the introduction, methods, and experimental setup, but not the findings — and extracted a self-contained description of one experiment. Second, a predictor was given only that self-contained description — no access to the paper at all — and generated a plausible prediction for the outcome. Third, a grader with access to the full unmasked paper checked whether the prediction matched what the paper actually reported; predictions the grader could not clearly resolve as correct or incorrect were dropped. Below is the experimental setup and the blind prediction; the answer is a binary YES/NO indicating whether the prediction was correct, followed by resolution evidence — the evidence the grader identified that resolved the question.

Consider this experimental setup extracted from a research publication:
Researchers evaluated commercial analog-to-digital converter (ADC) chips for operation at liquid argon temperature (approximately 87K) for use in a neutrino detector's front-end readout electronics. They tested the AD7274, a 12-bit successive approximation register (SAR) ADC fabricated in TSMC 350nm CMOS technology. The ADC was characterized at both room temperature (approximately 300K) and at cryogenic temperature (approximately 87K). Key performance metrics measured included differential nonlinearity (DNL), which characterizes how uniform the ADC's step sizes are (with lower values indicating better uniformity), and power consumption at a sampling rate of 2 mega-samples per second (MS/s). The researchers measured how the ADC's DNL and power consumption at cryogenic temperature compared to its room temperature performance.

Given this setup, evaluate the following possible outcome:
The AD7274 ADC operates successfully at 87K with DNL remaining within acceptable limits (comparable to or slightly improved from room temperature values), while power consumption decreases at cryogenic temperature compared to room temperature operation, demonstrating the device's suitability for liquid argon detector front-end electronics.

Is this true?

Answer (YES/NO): NO